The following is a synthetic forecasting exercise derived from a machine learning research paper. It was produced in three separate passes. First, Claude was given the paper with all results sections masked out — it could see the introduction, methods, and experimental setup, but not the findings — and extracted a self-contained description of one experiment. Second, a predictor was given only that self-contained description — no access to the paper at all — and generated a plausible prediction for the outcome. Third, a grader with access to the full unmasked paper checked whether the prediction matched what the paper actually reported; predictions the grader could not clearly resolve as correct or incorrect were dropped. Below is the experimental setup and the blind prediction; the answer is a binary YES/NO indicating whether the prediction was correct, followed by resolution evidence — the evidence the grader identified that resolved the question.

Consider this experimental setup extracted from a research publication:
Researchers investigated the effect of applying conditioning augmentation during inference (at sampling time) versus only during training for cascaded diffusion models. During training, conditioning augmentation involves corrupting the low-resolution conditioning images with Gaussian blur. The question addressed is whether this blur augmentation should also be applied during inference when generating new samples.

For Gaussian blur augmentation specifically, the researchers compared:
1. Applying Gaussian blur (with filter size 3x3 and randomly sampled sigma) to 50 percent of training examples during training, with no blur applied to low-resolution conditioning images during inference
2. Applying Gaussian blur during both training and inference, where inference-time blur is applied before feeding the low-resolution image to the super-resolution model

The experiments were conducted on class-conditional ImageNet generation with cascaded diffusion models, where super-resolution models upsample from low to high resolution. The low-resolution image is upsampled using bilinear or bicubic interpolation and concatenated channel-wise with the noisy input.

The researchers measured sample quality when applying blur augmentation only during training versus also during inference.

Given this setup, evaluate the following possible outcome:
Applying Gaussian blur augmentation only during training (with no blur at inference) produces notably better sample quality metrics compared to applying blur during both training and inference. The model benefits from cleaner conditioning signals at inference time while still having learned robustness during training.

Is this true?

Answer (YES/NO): NO